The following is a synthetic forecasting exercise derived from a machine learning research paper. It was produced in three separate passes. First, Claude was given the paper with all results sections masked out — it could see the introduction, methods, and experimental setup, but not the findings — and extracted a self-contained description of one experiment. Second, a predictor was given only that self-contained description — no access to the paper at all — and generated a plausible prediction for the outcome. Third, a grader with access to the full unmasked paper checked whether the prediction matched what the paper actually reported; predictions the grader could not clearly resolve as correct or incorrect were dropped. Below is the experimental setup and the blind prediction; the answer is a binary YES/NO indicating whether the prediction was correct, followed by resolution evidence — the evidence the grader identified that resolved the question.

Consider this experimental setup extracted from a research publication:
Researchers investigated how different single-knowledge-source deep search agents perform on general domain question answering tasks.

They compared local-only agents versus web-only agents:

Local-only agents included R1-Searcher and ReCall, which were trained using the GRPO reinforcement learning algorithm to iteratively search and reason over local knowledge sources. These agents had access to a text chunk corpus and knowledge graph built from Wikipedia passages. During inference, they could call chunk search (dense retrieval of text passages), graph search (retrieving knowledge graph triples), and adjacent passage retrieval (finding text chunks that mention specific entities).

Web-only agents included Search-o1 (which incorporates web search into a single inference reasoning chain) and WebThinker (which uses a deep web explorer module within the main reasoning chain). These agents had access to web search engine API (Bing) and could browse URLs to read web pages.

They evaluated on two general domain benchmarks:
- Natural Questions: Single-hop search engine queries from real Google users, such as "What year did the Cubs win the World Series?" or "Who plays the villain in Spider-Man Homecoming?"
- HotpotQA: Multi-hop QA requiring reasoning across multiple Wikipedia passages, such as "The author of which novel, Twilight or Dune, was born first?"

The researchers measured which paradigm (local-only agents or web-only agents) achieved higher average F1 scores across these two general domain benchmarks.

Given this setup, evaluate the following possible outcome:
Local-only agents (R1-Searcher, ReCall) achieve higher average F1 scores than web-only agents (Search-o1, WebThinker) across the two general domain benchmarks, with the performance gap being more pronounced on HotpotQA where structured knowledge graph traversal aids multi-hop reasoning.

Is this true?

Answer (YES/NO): NO